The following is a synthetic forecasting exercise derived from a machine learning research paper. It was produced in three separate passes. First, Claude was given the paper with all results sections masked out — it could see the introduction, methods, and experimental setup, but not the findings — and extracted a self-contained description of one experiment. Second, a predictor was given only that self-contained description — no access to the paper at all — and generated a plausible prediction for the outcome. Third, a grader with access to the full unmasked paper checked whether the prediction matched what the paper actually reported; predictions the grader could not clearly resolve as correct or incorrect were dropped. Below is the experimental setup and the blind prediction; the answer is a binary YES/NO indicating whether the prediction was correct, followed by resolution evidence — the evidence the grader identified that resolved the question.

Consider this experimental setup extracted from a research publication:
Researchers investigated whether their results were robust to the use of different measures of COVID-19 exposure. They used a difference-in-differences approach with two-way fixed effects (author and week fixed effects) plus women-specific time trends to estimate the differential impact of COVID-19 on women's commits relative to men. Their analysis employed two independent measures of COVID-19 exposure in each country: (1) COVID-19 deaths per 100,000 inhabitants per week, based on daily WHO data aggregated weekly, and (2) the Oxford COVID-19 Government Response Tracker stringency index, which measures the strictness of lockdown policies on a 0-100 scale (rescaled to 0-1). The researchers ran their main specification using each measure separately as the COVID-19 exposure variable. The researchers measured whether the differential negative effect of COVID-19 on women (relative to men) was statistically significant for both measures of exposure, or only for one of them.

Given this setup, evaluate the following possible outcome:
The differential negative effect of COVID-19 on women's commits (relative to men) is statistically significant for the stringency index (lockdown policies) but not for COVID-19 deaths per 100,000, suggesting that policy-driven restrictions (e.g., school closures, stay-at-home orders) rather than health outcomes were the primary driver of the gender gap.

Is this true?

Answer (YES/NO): NO